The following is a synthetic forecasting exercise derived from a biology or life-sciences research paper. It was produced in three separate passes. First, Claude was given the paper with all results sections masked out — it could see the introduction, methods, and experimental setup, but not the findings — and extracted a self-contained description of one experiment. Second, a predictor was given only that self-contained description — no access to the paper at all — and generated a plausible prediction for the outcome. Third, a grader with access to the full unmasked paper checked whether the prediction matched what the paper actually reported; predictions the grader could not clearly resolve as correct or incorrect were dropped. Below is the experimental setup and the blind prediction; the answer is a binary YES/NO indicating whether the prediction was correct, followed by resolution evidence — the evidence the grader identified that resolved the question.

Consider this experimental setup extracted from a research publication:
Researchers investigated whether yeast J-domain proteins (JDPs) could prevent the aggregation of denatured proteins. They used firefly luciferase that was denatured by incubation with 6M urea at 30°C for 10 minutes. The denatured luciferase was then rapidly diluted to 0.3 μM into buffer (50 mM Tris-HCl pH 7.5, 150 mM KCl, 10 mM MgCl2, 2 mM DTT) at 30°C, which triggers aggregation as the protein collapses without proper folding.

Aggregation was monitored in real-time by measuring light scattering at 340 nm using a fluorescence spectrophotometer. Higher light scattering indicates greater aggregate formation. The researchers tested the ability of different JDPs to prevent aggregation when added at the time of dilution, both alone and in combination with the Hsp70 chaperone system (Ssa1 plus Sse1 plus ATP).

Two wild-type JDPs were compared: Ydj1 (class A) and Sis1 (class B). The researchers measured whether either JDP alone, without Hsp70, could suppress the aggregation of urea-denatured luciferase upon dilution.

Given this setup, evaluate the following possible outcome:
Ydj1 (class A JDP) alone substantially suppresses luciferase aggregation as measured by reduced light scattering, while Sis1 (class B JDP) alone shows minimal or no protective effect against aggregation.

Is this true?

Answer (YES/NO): YES